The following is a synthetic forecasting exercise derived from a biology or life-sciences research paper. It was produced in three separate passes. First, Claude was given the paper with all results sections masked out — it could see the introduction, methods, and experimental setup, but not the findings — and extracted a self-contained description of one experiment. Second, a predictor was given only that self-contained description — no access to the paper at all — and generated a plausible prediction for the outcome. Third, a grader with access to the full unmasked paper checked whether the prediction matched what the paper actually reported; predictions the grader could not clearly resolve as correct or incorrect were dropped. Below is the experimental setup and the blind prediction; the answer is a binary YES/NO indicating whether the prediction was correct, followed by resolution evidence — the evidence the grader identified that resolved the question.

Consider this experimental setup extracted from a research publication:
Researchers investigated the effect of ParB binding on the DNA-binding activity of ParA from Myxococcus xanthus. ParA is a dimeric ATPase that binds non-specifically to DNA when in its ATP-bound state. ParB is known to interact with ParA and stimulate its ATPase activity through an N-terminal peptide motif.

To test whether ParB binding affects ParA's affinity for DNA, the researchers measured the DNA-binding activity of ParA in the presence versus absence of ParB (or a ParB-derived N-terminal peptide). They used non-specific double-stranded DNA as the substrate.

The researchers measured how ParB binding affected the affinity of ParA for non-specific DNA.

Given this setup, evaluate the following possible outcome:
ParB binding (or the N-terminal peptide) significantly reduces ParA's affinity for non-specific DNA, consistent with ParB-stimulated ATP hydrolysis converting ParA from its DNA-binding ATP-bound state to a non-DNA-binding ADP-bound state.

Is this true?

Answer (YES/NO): NO